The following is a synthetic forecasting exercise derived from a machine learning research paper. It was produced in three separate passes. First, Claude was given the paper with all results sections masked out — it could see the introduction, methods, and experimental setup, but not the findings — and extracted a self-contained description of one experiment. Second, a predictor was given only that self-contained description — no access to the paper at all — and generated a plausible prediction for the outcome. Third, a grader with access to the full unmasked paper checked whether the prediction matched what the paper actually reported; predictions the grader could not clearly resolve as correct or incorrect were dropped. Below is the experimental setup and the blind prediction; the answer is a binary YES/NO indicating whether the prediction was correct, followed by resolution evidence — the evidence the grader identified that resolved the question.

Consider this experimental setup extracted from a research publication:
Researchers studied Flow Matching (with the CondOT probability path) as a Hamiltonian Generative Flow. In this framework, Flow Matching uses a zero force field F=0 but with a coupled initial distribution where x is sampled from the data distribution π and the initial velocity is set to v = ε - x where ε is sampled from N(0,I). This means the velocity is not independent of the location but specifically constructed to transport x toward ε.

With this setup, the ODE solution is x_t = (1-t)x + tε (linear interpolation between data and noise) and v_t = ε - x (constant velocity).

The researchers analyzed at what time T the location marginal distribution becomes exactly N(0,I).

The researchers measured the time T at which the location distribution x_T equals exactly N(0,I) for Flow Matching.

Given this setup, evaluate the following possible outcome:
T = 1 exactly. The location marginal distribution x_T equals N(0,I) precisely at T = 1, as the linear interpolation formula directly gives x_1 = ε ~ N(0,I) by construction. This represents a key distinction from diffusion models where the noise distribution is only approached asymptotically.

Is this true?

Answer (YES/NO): YES